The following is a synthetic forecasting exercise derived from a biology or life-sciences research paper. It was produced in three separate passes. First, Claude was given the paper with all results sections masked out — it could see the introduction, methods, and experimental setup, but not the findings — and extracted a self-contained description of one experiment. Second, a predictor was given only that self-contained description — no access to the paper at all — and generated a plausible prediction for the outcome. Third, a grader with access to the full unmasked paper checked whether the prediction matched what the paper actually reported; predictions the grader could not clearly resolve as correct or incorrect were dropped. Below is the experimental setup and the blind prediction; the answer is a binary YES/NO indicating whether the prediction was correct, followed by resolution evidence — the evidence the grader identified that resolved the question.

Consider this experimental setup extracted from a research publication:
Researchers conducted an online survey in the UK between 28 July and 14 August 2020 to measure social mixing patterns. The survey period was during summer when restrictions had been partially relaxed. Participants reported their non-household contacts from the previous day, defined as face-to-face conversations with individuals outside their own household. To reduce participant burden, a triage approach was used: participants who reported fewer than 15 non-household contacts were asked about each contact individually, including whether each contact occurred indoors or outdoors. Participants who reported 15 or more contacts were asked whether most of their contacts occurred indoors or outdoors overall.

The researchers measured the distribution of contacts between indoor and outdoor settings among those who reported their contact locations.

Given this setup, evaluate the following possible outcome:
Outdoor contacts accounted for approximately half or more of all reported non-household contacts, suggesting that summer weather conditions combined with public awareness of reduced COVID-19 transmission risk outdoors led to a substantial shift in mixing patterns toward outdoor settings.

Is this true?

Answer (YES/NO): NO